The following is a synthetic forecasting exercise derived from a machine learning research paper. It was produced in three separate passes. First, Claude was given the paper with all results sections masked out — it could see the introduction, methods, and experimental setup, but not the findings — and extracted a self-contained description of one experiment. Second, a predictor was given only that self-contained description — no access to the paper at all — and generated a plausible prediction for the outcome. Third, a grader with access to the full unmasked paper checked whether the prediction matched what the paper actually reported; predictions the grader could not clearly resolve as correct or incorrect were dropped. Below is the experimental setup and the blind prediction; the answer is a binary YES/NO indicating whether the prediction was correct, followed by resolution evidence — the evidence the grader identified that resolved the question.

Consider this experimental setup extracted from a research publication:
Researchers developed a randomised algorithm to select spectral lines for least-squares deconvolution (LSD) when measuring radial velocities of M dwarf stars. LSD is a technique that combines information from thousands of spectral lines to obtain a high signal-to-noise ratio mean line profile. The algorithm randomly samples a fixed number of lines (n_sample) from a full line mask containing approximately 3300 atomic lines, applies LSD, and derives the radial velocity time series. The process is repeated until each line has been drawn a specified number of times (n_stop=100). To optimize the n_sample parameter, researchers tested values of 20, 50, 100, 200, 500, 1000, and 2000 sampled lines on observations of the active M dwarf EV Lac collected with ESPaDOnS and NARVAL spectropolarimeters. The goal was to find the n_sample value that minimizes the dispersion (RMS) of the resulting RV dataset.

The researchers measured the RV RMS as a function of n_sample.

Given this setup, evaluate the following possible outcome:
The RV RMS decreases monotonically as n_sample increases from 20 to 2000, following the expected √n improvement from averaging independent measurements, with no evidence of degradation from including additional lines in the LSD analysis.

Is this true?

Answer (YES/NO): NO